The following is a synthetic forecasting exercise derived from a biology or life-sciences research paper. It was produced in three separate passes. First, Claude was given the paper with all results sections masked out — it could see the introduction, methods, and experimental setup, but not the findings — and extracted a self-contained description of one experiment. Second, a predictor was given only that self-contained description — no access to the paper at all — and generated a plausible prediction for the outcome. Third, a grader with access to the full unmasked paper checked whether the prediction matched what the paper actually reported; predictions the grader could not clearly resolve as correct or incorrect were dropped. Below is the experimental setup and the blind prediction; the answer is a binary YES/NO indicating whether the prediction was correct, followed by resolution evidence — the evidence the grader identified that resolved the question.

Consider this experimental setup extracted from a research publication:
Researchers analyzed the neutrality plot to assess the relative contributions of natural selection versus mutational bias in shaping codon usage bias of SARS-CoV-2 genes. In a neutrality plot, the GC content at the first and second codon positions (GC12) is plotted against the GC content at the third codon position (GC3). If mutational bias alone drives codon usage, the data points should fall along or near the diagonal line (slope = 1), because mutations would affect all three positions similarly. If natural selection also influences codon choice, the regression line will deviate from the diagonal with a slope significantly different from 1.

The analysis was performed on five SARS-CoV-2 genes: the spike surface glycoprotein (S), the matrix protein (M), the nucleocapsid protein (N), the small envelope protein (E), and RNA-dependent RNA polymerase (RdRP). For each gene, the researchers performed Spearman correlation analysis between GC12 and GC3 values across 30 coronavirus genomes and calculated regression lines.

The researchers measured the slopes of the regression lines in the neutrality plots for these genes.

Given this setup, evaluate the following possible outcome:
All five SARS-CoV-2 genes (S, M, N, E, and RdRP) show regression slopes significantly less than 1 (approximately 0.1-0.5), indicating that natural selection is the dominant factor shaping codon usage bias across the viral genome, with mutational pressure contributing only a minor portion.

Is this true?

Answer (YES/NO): NO